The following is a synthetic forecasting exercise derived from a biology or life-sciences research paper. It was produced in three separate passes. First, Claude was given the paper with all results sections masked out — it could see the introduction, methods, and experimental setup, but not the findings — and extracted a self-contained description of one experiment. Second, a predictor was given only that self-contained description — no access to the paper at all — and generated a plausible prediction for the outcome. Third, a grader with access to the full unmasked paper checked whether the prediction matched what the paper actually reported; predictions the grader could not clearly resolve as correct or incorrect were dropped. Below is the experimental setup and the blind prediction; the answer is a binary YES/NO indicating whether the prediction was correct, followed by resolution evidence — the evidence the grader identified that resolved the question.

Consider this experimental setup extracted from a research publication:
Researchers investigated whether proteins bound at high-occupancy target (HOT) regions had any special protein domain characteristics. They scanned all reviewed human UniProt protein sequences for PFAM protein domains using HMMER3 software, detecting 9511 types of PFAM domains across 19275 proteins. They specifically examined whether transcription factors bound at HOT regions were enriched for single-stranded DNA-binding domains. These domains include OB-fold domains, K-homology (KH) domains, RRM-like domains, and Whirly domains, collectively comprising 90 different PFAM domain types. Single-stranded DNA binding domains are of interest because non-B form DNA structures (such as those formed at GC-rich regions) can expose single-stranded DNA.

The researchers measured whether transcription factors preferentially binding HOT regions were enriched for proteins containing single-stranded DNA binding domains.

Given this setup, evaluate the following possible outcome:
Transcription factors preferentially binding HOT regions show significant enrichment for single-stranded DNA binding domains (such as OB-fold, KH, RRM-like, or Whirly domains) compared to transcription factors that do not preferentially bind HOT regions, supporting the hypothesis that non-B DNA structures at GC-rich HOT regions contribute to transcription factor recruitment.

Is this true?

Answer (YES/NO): NO